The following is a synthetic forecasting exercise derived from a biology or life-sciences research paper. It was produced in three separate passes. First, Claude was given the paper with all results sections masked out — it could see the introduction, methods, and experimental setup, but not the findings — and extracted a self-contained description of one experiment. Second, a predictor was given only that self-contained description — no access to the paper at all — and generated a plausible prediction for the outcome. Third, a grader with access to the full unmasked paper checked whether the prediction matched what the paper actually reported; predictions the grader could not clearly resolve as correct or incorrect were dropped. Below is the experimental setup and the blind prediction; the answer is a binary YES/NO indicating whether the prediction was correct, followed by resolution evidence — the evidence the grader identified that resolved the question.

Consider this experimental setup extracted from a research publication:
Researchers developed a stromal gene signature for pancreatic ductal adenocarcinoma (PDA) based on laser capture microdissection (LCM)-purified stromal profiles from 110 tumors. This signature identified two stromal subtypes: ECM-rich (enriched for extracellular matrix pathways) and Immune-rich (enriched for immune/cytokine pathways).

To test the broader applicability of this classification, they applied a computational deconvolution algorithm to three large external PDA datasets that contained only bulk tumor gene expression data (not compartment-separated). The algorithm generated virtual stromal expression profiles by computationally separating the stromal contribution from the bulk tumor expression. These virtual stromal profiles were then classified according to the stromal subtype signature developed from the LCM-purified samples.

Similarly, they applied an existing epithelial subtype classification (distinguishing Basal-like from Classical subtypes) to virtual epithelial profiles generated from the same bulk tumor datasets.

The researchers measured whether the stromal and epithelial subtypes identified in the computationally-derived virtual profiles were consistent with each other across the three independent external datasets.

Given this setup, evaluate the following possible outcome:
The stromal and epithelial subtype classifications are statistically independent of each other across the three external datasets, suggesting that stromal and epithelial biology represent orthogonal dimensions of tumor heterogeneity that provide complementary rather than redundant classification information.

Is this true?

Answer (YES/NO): NO